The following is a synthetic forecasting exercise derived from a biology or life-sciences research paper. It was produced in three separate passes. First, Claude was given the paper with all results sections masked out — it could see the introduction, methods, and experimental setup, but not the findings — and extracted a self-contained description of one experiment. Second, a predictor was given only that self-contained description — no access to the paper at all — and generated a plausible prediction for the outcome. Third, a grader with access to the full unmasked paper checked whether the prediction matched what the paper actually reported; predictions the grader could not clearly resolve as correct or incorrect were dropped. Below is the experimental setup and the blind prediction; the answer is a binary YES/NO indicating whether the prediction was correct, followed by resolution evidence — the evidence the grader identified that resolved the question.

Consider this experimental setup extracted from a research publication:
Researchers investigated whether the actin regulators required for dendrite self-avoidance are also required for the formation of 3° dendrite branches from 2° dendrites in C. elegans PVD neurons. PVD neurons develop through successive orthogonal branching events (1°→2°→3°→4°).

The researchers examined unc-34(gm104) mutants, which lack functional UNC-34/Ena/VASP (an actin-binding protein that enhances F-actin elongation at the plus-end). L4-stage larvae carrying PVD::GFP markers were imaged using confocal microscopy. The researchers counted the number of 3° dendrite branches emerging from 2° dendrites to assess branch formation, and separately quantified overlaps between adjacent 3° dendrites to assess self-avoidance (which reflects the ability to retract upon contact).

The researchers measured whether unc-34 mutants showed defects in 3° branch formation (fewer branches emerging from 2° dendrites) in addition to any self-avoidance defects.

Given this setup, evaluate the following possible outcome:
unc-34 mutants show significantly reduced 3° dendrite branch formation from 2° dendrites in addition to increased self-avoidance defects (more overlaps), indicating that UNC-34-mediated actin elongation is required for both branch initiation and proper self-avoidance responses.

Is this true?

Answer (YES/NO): NO